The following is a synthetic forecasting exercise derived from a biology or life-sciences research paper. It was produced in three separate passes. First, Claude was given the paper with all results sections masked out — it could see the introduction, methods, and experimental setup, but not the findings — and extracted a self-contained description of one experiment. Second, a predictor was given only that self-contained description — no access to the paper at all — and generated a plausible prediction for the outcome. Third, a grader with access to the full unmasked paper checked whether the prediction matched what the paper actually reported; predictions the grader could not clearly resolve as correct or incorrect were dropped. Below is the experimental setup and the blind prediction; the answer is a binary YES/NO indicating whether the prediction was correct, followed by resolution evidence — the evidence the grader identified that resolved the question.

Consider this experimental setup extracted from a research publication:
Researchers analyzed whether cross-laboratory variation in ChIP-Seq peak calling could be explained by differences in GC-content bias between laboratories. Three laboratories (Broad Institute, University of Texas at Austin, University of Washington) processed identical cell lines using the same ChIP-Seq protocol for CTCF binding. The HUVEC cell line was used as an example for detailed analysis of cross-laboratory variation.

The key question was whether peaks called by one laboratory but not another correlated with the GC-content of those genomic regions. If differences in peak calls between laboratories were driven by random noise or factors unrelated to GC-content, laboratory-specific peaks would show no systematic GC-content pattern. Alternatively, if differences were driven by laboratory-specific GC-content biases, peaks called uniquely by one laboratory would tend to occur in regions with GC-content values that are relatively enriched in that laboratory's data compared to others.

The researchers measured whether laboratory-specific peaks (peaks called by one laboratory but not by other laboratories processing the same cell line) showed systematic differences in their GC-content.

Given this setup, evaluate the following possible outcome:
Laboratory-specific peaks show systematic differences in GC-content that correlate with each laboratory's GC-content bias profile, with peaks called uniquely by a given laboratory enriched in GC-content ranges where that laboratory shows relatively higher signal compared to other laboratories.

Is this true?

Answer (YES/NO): YES